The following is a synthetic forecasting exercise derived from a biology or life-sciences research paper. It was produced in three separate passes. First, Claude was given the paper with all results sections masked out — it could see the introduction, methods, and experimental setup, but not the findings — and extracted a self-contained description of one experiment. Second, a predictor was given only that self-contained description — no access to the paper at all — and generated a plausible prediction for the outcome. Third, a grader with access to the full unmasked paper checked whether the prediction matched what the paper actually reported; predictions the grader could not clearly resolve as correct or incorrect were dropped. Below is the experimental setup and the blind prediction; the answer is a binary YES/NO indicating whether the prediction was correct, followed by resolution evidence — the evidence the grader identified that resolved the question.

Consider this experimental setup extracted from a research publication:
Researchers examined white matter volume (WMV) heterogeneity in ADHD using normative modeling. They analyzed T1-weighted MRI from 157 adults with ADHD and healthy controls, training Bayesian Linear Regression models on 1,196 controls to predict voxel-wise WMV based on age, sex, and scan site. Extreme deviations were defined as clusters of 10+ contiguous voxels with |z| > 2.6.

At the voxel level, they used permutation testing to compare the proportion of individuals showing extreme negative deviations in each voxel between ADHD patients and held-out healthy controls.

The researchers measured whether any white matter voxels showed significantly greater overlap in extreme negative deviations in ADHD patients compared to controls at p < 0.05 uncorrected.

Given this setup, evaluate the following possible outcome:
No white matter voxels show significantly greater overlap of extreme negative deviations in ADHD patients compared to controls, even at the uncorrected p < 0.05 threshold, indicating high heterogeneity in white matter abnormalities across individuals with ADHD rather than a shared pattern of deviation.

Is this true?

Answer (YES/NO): YES